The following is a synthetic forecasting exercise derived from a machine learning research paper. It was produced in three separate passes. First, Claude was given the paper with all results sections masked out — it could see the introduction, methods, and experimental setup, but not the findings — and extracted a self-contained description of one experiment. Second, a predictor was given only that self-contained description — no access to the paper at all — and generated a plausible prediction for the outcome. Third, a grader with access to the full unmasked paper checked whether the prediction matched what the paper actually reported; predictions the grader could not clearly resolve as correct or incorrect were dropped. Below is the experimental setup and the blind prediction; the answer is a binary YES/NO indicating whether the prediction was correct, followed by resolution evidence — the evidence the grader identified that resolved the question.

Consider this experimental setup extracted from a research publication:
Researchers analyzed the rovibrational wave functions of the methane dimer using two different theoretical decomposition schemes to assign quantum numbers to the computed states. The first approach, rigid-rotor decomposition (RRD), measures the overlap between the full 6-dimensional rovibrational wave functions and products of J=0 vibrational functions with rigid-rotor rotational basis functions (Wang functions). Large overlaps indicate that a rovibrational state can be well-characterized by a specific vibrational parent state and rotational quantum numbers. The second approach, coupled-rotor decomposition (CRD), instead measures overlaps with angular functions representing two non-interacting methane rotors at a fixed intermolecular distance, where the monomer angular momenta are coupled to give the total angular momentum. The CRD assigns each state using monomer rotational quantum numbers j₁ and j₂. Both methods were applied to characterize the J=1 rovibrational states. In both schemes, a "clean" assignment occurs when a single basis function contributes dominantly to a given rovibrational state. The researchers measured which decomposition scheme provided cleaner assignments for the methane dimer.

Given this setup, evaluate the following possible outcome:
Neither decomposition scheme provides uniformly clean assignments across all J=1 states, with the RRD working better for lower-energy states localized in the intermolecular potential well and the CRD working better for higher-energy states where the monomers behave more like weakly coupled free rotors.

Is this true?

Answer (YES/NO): NO